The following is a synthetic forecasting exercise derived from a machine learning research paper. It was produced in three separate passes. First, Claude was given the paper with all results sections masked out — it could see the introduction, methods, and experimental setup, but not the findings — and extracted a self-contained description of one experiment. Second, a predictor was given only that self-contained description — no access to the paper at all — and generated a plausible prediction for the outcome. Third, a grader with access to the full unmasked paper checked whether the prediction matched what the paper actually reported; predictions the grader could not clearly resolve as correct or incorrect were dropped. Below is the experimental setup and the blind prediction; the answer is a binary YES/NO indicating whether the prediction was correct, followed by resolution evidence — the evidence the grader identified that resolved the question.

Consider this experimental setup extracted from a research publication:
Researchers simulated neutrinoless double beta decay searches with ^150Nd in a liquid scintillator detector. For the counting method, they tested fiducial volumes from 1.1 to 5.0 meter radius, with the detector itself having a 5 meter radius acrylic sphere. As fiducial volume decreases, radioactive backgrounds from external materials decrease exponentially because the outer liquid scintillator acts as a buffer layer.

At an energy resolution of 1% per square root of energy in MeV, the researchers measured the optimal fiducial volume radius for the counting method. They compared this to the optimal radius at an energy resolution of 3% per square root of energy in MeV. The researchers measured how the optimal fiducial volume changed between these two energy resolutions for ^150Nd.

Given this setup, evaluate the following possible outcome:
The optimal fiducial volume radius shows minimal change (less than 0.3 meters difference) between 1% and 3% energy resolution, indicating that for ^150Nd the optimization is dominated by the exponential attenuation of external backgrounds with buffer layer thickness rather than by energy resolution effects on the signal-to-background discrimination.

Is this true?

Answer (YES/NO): NO